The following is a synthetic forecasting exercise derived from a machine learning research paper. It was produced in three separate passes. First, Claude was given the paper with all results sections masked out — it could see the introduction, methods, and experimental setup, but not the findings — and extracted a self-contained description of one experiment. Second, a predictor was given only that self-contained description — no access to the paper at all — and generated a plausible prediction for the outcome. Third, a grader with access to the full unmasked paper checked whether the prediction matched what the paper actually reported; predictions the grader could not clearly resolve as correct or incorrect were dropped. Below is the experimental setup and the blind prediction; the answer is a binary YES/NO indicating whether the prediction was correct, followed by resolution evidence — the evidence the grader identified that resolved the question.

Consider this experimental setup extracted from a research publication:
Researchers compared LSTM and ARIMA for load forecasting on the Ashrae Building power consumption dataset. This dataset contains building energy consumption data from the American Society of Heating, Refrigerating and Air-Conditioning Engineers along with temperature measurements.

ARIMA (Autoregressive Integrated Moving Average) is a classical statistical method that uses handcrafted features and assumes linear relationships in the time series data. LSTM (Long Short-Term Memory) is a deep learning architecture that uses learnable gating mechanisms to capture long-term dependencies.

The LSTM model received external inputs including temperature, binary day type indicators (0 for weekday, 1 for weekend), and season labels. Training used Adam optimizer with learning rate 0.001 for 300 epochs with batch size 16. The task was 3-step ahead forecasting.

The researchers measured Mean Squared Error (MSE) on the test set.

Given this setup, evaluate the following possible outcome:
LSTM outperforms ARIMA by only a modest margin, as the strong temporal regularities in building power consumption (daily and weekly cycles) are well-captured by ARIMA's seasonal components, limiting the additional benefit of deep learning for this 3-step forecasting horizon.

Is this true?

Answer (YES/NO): NO